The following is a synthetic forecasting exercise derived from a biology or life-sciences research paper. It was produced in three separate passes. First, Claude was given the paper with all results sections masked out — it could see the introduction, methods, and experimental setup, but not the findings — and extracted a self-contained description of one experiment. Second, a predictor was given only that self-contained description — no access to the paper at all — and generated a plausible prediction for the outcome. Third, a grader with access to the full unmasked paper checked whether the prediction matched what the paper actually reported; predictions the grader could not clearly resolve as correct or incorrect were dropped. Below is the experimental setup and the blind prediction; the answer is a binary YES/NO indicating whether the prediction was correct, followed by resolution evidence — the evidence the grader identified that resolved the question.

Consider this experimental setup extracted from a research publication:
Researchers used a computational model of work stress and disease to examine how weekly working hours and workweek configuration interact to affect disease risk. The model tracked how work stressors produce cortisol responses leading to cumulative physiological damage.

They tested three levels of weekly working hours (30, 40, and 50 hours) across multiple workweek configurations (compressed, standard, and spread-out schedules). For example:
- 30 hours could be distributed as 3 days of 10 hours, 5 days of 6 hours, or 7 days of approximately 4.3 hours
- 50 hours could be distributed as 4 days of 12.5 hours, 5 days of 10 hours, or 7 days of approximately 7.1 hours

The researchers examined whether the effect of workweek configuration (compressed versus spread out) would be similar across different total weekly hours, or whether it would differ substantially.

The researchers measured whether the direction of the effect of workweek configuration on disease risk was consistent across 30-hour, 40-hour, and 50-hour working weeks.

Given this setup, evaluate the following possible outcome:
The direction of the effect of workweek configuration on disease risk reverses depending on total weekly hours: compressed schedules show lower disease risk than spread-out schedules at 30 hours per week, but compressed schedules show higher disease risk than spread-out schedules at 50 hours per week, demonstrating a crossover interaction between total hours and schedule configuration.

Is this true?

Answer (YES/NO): NO